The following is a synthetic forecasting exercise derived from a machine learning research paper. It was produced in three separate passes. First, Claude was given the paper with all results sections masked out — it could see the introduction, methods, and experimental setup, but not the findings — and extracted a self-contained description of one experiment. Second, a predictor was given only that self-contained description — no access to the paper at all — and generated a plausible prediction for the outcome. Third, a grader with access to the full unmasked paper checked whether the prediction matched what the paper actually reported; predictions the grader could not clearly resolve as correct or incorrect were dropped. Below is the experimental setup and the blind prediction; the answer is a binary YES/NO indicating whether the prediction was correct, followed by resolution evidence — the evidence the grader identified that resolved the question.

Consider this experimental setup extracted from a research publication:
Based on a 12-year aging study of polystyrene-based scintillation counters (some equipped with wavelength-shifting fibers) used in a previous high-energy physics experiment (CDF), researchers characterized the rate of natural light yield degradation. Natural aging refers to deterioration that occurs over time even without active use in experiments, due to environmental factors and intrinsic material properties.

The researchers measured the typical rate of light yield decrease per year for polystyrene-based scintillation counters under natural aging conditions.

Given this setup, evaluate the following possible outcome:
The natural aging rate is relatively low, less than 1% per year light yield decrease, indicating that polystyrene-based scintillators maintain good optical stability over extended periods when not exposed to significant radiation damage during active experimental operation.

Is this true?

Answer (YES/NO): NO